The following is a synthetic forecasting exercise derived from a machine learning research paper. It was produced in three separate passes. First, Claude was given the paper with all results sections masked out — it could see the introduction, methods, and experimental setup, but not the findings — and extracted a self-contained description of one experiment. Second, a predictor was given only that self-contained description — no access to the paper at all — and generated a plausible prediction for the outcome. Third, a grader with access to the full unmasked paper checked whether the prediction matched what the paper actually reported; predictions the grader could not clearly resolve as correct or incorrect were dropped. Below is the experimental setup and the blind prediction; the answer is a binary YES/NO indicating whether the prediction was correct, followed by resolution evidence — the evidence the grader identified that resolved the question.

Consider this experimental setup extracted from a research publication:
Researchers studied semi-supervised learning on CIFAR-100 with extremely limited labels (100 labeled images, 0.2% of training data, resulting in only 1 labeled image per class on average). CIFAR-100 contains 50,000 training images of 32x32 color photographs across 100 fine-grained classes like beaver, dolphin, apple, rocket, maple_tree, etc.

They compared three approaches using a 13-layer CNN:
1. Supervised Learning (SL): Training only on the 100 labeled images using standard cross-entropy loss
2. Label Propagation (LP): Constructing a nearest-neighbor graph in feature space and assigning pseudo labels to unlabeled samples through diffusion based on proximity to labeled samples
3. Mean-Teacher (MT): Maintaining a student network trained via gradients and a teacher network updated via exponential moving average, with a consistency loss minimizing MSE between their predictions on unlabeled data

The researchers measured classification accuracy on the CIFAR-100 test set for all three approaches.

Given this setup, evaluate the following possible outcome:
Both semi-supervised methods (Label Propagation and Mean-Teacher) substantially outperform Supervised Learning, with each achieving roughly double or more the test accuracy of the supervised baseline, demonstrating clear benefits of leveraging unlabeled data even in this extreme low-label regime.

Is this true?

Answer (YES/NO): NO